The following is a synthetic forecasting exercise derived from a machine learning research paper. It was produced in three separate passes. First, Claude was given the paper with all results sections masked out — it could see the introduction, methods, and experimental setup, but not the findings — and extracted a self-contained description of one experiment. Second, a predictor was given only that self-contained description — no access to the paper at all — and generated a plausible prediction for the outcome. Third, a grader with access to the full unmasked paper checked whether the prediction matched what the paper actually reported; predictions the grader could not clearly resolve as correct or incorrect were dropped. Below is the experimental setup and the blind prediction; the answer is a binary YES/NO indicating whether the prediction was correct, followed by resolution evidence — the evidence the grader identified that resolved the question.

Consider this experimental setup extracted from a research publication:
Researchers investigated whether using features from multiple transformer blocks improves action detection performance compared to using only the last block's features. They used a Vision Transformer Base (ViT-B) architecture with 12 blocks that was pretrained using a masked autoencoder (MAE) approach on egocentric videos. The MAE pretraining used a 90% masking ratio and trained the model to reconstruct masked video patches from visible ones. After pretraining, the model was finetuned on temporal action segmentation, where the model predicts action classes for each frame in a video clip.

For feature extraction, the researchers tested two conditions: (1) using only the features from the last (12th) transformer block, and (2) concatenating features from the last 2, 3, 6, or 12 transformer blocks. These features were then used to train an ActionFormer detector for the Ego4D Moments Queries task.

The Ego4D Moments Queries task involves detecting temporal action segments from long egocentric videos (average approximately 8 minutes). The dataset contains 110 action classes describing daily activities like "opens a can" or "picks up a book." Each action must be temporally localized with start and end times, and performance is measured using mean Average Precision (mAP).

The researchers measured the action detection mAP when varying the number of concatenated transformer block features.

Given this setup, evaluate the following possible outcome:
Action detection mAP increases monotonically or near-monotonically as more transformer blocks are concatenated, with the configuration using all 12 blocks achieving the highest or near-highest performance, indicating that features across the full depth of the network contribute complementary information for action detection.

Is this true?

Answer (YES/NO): NO